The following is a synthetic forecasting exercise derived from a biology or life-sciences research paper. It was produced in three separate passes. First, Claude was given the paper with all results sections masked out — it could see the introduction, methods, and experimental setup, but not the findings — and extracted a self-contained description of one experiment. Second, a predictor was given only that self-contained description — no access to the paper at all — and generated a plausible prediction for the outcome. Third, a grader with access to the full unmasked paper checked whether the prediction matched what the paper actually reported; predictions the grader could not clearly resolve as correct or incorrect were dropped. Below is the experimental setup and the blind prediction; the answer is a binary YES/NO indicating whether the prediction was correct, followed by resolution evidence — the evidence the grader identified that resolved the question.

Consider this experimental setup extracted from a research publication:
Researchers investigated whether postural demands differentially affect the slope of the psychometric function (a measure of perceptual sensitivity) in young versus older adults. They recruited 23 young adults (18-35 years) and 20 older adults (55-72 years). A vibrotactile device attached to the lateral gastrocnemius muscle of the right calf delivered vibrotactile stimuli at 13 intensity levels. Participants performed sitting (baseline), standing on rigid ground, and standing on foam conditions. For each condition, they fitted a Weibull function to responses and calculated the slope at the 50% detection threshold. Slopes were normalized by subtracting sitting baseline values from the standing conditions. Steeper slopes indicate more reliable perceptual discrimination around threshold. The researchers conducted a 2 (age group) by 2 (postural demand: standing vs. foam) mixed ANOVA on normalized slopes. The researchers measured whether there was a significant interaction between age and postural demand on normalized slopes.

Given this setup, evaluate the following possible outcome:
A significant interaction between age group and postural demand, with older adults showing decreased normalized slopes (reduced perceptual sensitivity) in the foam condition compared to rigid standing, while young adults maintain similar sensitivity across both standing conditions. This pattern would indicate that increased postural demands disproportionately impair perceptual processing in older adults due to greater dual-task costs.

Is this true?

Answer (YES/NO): NO